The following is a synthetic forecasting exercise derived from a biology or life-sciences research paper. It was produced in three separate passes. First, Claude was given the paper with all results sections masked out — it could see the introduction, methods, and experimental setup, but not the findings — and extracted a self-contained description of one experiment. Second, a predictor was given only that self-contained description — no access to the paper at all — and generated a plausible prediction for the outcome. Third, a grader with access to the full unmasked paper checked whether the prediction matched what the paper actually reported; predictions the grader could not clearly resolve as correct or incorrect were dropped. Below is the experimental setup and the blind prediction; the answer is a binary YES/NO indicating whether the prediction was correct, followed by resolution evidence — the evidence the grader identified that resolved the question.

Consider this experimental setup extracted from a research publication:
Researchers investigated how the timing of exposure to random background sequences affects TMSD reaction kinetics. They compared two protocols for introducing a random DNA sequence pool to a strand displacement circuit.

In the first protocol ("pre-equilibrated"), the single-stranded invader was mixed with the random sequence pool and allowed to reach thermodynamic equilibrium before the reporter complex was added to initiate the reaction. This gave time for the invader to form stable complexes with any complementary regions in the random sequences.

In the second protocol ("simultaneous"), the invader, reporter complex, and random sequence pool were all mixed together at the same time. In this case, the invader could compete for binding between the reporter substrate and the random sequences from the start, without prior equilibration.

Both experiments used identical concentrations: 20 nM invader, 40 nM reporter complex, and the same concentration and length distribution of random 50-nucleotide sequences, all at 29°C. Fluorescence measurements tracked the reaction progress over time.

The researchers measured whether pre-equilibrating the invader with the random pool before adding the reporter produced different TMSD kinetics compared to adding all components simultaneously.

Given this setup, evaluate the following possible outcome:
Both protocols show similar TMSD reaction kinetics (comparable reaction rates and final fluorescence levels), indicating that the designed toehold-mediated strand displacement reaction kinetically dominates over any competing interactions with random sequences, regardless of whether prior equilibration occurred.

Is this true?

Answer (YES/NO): NO